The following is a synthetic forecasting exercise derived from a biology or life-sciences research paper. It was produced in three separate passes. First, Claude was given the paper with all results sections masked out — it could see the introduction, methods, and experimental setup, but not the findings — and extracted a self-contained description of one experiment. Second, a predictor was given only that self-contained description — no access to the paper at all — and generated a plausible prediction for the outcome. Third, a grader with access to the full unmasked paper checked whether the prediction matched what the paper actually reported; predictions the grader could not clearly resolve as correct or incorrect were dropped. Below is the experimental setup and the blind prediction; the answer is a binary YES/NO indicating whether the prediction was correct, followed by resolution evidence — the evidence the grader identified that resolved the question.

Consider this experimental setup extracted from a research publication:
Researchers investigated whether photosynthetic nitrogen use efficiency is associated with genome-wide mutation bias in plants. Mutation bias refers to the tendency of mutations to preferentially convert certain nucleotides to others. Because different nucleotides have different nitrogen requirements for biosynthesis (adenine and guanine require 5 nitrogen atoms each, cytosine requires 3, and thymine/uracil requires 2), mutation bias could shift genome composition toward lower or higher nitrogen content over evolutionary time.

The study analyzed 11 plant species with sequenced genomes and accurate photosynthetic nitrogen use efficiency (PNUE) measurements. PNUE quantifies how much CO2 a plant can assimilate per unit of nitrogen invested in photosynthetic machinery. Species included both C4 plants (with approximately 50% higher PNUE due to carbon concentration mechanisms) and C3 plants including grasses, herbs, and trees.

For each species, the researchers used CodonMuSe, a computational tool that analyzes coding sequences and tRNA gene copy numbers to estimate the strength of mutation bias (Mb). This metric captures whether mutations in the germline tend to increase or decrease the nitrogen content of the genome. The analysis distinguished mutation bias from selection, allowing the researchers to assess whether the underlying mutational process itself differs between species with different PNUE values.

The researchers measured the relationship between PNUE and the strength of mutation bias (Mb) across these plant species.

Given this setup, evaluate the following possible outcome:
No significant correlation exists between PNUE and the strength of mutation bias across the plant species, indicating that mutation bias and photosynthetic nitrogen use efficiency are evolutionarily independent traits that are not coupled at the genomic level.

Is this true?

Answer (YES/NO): NO